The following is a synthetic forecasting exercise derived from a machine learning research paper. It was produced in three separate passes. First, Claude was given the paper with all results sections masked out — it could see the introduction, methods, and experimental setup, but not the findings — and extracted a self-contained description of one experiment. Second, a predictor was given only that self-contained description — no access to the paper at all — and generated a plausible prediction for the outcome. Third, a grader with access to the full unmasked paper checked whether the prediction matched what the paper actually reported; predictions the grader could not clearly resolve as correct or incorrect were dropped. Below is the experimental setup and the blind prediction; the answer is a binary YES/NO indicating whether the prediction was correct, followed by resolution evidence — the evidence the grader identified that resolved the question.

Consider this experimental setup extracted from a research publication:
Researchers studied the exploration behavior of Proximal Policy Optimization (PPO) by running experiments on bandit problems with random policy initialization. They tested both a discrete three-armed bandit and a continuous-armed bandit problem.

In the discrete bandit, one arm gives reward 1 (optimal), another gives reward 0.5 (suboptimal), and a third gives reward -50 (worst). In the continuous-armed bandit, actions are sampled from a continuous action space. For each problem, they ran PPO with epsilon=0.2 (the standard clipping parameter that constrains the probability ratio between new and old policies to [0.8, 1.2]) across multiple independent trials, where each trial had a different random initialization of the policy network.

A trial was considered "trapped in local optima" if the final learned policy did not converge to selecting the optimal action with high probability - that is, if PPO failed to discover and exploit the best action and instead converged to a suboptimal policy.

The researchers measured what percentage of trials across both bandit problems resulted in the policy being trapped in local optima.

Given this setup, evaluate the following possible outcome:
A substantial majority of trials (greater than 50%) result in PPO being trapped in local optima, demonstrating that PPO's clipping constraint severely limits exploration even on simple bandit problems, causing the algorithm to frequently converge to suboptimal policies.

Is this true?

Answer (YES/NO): NO